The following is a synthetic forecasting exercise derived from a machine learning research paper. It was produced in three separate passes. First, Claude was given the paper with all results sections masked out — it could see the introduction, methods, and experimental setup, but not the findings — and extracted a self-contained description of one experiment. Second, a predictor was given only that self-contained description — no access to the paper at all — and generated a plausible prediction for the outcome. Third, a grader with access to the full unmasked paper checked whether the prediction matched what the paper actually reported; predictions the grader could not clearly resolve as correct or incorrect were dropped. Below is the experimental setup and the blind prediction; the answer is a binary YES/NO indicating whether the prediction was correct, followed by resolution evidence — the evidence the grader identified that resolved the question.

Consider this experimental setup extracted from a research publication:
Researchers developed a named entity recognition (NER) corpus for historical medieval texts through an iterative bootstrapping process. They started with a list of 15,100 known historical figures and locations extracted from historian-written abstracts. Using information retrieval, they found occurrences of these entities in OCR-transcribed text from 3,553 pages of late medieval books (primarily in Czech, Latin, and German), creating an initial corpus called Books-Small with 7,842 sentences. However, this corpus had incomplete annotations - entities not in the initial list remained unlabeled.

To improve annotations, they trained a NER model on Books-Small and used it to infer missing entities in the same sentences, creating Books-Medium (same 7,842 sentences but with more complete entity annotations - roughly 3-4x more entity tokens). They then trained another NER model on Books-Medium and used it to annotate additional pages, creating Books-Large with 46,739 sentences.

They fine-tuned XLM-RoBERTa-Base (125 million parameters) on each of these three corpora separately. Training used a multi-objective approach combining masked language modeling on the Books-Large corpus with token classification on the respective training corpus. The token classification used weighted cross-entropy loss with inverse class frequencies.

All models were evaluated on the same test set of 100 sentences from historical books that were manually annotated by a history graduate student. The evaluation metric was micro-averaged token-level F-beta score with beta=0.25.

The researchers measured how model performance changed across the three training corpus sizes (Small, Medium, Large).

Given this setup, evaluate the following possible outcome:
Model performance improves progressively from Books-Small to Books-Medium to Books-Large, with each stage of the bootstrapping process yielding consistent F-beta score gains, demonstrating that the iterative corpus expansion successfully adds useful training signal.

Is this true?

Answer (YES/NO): NO